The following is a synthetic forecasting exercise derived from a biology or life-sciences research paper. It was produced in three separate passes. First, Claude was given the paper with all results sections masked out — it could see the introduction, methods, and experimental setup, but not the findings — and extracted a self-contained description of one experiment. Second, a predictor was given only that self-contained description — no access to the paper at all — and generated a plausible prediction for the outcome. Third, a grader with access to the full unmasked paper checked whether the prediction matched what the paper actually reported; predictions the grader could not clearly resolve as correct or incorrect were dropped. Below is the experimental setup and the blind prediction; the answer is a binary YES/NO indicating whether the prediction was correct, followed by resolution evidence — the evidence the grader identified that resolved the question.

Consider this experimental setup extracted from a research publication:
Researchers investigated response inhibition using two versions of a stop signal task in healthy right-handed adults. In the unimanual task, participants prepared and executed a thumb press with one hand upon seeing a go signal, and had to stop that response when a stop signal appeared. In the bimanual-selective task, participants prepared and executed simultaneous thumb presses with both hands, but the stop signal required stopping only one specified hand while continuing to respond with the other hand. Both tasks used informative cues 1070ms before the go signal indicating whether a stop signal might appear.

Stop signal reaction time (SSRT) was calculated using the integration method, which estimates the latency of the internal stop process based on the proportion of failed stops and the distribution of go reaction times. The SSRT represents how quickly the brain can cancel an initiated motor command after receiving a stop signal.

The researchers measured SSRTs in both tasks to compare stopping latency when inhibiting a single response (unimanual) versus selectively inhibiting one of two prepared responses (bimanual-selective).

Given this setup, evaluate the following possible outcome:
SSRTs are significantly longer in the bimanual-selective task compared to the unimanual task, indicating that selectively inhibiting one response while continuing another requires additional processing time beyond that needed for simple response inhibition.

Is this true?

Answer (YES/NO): NO